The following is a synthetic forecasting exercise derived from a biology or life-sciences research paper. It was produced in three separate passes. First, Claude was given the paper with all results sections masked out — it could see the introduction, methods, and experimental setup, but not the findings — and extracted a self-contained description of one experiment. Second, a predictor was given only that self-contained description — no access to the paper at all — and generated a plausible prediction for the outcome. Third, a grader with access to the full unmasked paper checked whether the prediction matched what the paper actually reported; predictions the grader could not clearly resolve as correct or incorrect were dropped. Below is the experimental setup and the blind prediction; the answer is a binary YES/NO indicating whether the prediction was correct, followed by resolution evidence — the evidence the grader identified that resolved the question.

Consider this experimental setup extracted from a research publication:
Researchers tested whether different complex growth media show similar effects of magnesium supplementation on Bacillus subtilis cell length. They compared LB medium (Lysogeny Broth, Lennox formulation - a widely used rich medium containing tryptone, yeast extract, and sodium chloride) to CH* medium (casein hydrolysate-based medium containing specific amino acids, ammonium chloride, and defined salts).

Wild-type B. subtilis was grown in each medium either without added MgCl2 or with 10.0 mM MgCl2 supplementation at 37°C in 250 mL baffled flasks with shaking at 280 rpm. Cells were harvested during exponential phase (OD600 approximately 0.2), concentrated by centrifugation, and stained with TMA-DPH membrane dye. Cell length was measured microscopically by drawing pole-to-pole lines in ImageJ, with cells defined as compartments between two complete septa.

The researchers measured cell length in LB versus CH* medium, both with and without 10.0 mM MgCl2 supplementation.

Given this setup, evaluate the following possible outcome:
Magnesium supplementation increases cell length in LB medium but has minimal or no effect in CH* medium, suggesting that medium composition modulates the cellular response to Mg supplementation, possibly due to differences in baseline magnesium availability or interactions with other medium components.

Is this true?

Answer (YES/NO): NO